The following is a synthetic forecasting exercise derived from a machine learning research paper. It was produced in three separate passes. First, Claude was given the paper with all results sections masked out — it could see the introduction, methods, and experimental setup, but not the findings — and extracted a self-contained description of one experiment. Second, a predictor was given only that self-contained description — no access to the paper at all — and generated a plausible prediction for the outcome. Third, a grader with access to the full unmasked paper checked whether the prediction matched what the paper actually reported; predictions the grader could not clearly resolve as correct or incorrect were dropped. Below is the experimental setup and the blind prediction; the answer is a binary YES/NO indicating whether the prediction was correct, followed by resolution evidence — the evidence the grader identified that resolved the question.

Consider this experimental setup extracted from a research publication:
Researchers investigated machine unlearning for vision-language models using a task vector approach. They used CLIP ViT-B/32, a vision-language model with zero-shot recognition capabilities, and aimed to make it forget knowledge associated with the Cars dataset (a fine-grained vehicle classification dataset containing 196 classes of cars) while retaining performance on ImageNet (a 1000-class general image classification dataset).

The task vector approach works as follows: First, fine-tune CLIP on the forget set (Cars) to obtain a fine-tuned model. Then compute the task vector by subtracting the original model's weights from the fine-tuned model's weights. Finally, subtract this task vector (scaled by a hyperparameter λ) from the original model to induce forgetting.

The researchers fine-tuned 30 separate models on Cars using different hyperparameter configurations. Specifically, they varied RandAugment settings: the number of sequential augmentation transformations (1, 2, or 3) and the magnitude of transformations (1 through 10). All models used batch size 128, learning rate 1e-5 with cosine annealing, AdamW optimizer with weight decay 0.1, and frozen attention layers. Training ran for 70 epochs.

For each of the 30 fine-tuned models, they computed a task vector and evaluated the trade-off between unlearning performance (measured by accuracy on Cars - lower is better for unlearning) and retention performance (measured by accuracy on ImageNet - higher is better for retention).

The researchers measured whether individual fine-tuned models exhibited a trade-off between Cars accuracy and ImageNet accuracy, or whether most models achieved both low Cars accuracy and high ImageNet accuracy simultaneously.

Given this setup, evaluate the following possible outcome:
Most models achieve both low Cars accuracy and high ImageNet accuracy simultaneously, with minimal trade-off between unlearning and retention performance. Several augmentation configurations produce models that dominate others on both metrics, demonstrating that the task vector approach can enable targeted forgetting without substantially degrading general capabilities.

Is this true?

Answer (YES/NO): NO